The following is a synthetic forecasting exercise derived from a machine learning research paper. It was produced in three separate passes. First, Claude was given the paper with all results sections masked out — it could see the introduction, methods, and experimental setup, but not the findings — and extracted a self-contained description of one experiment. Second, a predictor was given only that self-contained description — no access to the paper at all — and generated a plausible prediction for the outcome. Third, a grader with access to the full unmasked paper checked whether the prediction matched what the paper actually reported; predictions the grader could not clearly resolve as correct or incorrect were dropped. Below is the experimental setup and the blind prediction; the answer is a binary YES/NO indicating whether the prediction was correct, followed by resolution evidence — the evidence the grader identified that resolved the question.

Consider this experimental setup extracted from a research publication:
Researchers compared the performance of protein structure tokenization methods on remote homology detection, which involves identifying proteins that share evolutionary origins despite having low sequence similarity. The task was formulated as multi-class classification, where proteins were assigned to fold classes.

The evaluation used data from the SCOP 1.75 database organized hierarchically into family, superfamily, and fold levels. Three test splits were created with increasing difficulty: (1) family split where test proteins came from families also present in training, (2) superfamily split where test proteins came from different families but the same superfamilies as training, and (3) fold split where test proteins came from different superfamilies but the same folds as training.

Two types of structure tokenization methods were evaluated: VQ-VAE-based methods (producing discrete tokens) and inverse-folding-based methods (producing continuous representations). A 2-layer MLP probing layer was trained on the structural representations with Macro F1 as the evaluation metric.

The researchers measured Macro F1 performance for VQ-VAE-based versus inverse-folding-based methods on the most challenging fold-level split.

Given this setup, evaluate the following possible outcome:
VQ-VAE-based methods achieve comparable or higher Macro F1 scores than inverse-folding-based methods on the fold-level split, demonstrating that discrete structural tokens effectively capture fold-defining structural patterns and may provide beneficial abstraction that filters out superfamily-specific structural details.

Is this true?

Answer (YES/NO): YES